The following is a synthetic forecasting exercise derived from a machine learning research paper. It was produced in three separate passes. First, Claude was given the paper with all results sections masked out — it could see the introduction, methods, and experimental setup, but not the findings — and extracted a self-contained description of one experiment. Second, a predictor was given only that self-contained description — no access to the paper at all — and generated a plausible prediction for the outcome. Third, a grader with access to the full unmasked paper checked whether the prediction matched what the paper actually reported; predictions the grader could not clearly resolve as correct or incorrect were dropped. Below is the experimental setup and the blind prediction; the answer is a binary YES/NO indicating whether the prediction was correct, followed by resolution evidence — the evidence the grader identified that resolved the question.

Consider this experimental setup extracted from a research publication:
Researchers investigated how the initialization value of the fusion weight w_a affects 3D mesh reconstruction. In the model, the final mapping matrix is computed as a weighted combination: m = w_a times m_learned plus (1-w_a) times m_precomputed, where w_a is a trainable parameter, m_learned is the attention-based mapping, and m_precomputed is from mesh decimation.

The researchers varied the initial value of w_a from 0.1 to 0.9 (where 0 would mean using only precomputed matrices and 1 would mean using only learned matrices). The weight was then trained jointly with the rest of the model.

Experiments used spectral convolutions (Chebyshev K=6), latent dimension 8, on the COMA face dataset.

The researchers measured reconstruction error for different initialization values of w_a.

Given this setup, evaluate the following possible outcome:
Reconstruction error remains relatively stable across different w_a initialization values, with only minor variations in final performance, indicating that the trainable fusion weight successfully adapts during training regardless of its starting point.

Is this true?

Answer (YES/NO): YES